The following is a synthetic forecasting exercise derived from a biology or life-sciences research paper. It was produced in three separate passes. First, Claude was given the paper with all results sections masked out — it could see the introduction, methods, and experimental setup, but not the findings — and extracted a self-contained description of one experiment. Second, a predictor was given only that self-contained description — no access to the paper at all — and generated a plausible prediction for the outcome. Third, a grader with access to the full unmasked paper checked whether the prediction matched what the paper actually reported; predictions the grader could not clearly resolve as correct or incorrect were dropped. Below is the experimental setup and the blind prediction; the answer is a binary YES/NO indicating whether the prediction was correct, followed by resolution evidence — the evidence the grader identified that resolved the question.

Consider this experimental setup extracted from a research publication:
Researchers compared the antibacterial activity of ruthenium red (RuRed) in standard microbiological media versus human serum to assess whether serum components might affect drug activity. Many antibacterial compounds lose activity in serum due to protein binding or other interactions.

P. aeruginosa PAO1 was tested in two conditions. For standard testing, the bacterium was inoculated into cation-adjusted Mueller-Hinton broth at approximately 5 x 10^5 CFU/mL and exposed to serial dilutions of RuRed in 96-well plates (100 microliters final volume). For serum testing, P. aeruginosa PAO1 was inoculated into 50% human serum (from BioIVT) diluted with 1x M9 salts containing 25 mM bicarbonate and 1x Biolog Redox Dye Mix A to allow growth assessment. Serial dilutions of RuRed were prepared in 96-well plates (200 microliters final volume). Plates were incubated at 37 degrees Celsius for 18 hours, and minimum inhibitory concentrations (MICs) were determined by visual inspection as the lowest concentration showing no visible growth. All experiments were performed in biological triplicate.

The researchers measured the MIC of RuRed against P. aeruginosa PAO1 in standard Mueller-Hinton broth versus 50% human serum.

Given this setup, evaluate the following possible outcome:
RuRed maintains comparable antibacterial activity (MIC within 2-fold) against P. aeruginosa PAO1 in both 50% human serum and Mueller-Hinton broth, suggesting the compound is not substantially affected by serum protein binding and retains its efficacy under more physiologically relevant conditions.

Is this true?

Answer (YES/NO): NO